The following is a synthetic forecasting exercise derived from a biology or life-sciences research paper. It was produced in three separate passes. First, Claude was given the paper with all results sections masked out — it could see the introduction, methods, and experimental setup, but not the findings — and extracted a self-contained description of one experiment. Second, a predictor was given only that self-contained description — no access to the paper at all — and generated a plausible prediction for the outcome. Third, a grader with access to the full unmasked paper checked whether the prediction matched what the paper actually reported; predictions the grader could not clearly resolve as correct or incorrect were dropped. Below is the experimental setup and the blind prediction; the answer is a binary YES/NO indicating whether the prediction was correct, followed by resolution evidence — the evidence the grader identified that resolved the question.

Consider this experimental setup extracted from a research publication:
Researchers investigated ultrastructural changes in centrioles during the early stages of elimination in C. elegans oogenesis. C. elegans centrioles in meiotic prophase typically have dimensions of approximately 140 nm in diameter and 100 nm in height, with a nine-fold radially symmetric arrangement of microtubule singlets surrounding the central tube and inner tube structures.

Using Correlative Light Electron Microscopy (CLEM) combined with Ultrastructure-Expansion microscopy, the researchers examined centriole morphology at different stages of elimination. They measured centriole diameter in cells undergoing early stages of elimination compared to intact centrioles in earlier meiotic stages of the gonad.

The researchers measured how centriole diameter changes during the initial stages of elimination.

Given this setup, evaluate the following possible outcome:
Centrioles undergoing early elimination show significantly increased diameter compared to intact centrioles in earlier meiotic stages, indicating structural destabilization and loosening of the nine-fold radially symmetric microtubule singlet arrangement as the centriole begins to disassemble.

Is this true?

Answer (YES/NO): YES